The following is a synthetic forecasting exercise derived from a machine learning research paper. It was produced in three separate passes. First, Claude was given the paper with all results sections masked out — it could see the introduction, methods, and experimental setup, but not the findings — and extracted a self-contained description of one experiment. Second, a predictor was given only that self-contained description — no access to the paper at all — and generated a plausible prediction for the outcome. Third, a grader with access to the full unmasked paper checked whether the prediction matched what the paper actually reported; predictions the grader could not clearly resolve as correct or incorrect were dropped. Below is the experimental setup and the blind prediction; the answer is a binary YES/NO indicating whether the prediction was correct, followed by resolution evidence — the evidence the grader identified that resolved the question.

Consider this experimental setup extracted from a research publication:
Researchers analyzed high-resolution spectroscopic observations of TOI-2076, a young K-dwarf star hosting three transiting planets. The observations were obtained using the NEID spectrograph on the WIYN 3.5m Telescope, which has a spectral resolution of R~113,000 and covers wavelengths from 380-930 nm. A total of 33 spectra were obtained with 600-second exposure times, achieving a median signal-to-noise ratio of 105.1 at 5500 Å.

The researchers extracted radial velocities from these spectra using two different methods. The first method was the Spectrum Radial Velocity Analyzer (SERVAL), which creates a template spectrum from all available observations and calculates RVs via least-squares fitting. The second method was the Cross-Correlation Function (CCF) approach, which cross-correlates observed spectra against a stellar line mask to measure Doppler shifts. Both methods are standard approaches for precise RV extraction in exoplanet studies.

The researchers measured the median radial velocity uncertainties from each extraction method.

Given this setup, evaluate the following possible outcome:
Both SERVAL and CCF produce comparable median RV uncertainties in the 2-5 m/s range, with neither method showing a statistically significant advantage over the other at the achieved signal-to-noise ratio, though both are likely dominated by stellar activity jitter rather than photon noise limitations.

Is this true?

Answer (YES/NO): NO